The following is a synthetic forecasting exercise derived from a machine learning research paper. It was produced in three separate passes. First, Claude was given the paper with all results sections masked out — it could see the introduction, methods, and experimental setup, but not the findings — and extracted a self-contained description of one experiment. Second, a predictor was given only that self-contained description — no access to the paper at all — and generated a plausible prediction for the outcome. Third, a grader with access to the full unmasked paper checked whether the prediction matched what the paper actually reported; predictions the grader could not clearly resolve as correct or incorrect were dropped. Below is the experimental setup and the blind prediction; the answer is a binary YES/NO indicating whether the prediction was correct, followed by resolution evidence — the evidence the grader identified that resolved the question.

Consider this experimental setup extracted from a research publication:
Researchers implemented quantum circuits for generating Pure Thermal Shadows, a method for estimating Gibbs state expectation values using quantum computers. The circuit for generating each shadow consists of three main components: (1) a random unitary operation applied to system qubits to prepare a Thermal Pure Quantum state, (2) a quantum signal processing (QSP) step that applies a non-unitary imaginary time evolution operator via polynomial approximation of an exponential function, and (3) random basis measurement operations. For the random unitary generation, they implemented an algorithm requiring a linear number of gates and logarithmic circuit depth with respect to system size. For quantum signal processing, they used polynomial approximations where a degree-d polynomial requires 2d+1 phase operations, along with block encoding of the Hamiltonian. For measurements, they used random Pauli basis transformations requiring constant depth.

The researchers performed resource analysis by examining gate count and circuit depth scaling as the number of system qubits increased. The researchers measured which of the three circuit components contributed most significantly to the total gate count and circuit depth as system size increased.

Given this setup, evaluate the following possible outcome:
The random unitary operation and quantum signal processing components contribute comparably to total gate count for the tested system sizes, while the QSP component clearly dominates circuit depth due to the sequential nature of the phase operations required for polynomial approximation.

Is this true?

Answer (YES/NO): NO